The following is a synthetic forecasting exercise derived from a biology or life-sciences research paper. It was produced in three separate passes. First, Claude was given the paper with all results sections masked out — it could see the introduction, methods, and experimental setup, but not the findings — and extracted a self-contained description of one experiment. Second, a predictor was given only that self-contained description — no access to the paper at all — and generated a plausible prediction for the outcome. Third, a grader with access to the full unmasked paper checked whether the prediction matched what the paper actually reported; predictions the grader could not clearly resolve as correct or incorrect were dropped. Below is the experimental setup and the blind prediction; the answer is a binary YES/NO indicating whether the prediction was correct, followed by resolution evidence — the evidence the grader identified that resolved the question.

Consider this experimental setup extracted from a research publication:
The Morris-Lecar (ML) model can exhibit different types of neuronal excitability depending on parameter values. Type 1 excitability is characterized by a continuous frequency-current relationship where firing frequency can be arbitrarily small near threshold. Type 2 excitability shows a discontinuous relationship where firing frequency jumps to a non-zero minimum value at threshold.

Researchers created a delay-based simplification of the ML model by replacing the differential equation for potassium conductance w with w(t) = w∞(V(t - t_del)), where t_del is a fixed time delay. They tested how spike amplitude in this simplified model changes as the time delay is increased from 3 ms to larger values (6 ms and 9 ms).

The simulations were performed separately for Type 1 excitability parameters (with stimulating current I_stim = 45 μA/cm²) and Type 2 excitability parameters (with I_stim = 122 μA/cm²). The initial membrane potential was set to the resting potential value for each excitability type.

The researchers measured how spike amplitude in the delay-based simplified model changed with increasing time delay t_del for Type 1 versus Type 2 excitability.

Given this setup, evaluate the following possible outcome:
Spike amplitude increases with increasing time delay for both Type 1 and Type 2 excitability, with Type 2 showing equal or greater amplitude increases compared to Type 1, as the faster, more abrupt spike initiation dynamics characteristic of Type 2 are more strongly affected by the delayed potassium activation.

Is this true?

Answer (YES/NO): YES